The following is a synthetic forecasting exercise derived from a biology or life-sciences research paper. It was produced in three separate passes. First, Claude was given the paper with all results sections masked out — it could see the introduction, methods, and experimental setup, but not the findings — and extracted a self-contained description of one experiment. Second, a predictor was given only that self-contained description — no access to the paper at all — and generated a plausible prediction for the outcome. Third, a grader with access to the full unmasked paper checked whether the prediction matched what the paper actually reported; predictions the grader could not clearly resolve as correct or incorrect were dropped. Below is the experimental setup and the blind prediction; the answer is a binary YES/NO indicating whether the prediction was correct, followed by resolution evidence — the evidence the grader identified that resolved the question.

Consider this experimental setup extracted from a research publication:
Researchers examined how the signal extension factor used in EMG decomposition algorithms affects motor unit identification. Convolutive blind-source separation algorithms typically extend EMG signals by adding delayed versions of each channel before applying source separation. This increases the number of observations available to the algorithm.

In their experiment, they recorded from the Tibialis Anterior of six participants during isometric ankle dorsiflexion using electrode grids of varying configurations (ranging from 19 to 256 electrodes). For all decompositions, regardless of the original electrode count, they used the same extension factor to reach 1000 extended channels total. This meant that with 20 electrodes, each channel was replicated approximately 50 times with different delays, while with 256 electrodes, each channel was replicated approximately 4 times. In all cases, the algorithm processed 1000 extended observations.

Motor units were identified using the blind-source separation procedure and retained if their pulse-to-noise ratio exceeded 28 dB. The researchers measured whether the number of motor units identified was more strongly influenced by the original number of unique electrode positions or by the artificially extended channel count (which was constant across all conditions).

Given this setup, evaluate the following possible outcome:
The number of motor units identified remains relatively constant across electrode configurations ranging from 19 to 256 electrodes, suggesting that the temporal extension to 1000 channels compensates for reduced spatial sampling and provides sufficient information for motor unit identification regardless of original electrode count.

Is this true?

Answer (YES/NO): NO